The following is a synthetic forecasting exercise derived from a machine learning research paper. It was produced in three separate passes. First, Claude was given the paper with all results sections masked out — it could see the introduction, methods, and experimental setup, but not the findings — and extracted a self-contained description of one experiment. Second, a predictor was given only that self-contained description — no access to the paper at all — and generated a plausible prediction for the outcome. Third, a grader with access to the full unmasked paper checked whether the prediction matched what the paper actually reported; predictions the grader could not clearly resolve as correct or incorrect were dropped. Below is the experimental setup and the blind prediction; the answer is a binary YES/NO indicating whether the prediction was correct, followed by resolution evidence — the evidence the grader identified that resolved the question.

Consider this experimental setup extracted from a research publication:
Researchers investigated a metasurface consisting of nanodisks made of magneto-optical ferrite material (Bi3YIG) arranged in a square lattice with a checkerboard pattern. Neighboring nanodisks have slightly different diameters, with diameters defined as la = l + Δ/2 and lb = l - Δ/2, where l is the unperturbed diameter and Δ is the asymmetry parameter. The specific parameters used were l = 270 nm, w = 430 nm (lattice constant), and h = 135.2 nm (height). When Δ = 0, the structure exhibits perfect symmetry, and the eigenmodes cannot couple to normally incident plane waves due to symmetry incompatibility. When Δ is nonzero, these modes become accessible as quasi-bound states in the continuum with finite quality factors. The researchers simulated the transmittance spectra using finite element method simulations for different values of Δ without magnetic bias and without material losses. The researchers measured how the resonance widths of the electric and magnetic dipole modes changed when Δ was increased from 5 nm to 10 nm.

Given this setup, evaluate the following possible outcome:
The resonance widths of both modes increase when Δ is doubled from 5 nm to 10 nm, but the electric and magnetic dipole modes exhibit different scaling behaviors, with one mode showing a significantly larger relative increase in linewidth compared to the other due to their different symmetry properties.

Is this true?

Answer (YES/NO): NO